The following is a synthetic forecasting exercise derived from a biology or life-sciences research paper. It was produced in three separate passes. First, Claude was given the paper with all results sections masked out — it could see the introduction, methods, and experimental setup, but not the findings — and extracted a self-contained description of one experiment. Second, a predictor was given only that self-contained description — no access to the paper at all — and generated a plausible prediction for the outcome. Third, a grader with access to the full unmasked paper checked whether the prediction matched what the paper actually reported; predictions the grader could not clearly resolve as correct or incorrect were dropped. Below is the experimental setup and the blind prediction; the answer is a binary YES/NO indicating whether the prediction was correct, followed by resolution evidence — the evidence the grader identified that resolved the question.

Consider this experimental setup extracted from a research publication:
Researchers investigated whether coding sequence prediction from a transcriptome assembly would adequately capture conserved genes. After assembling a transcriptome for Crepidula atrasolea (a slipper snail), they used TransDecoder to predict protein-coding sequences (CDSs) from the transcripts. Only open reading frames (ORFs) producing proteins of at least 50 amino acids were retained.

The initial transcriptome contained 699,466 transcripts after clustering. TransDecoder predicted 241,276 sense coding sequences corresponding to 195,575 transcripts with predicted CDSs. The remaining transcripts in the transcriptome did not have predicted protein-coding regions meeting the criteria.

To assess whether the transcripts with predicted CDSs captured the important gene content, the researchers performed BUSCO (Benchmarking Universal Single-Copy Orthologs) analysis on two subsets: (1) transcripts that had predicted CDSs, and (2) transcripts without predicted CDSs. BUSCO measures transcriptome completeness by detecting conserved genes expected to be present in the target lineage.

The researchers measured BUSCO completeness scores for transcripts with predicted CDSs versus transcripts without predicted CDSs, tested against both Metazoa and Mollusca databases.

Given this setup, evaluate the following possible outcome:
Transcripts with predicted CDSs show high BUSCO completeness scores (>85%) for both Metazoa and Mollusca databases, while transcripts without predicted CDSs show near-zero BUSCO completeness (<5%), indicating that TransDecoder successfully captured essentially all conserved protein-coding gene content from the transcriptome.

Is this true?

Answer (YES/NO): NO